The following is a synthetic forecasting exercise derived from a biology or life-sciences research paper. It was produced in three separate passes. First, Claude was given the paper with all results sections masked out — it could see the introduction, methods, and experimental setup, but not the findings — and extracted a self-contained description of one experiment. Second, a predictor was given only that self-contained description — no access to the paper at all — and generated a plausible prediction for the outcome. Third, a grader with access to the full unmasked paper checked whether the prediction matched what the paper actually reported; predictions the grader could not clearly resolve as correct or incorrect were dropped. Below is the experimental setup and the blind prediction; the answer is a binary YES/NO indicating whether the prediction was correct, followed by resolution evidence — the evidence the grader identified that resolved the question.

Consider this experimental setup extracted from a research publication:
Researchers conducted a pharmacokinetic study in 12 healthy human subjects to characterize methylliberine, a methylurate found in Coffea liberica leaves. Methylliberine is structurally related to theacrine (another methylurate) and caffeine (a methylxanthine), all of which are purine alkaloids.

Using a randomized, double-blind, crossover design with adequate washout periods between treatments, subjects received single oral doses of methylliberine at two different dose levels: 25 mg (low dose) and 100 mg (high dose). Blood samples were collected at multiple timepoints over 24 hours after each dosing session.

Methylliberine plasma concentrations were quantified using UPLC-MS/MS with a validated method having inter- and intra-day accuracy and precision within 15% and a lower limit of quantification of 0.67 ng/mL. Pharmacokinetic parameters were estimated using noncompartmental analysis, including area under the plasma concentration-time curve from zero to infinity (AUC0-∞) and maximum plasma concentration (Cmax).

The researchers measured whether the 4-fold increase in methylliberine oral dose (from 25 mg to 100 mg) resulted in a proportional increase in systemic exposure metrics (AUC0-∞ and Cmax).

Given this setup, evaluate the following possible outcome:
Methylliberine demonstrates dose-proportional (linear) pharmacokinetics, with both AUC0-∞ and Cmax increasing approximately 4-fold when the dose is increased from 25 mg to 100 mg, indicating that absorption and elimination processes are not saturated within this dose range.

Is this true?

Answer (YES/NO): NO